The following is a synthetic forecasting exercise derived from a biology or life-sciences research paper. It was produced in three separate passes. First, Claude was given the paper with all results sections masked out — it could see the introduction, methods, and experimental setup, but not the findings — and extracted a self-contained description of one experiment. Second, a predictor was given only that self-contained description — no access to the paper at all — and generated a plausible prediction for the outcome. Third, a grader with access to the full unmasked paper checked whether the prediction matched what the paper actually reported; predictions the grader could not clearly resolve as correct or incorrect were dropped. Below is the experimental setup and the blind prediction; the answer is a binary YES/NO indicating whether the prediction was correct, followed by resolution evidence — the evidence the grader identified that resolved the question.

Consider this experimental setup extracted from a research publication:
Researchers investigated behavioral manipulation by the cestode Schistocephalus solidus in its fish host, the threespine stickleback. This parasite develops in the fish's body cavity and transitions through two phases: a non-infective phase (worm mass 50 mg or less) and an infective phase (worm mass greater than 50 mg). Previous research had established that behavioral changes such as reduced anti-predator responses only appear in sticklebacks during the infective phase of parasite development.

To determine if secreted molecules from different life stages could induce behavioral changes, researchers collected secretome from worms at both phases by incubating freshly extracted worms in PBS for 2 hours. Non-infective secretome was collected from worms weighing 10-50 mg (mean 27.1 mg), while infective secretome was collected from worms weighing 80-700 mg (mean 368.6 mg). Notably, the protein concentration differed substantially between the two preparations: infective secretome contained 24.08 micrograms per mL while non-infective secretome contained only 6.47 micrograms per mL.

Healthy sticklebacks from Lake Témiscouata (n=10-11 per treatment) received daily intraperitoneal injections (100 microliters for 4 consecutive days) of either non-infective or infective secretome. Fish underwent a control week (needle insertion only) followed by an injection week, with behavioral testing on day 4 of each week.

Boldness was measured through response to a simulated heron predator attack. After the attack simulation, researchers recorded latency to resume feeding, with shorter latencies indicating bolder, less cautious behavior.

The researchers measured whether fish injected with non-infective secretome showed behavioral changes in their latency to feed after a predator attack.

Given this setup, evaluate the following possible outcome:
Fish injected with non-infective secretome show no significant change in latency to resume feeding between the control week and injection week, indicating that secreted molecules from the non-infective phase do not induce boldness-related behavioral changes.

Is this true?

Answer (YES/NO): YES